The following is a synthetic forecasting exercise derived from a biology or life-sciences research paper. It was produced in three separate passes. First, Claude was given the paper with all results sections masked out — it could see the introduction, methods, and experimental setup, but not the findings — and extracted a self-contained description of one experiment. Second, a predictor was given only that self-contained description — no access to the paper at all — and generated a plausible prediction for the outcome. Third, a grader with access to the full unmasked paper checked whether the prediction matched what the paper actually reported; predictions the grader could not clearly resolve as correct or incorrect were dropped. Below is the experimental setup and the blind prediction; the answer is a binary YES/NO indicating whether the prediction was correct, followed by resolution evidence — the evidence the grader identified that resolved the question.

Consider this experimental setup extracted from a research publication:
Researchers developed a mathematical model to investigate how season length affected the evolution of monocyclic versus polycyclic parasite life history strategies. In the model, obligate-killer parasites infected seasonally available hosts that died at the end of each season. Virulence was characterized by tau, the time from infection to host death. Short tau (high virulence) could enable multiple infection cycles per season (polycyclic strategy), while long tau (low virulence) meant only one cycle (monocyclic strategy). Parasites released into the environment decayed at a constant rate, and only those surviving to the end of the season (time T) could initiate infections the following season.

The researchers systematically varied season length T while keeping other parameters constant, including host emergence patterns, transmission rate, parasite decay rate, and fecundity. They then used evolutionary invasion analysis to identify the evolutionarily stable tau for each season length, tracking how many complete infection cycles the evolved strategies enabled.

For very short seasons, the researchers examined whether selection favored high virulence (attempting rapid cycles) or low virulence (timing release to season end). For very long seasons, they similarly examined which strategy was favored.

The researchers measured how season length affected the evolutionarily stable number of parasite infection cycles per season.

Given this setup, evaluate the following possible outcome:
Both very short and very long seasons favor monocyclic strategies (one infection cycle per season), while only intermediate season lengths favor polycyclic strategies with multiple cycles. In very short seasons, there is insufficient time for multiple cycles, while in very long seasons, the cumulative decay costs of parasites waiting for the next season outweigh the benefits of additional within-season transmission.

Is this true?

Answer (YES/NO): NO